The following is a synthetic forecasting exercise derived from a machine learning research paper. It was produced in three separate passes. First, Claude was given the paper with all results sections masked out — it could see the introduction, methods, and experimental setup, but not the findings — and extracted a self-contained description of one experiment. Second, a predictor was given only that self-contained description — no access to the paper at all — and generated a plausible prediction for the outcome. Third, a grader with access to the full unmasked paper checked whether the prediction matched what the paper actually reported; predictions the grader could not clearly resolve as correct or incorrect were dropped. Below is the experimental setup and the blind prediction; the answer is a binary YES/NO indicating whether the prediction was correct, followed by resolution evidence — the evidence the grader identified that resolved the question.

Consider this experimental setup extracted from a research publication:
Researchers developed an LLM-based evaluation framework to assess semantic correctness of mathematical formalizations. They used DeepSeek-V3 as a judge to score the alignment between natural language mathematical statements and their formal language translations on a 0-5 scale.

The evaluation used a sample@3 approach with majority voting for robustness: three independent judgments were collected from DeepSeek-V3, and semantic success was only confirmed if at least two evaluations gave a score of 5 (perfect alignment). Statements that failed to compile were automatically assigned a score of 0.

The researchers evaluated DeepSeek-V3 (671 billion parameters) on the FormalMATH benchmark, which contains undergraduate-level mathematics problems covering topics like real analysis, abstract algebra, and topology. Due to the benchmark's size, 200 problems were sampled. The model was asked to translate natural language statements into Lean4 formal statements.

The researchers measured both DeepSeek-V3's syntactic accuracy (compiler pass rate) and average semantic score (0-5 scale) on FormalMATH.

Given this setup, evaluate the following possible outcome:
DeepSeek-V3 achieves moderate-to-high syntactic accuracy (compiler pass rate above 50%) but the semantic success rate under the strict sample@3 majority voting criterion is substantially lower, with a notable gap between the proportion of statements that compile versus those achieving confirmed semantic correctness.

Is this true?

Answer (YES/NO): YES